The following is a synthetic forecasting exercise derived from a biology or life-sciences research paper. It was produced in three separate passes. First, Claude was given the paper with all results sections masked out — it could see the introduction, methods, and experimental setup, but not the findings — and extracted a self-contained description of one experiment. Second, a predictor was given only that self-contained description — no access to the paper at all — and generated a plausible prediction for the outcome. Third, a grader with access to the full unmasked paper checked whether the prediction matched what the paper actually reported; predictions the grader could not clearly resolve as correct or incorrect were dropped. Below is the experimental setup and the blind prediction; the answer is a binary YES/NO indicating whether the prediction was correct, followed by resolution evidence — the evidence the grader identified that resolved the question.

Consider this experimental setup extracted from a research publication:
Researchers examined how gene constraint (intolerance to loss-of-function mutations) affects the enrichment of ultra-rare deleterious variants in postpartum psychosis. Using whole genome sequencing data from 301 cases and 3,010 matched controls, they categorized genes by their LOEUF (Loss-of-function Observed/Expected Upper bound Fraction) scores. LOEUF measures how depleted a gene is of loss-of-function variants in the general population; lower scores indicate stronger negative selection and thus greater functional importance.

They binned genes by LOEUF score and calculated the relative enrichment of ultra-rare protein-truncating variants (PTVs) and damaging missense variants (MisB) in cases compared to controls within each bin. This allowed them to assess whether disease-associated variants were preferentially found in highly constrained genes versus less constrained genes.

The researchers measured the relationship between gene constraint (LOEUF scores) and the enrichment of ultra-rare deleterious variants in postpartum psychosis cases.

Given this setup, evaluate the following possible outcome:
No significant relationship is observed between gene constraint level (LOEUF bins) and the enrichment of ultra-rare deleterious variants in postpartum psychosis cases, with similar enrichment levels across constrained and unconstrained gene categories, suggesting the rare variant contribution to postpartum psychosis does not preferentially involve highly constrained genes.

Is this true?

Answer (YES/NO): NO